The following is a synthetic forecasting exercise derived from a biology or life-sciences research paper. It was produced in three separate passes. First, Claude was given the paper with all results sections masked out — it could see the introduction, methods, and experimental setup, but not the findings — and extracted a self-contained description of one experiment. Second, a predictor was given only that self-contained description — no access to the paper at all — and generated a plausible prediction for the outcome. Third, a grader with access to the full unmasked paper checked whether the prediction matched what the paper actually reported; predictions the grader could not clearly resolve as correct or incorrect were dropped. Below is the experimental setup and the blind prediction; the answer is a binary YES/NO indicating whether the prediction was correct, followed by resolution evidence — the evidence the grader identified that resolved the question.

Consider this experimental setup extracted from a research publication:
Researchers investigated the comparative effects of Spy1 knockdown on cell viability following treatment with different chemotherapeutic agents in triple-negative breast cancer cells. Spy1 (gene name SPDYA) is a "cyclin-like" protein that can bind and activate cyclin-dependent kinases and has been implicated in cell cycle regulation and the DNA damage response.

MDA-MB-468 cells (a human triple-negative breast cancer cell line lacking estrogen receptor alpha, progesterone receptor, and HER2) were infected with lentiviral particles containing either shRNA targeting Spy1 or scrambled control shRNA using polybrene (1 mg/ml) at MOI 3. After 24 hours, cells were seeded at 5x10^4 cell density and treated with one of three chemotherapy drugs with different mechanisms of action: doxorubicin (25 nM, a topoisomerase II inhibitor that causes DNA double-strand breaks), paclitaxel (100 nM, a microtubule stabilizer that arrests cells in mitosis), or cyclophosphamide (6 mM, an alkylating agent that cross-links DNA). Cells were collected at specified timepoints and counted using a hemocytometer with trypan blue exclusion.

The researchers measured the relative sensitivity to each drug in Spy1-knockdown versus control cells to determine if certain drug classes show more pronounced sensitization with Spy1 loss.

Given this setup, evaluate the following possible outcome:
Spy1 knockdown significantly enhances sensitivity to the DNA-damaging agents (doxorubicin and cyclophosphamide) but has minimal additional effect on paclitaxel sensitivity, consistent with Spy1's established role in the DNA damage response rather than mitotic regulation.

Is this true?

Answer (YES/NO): NO